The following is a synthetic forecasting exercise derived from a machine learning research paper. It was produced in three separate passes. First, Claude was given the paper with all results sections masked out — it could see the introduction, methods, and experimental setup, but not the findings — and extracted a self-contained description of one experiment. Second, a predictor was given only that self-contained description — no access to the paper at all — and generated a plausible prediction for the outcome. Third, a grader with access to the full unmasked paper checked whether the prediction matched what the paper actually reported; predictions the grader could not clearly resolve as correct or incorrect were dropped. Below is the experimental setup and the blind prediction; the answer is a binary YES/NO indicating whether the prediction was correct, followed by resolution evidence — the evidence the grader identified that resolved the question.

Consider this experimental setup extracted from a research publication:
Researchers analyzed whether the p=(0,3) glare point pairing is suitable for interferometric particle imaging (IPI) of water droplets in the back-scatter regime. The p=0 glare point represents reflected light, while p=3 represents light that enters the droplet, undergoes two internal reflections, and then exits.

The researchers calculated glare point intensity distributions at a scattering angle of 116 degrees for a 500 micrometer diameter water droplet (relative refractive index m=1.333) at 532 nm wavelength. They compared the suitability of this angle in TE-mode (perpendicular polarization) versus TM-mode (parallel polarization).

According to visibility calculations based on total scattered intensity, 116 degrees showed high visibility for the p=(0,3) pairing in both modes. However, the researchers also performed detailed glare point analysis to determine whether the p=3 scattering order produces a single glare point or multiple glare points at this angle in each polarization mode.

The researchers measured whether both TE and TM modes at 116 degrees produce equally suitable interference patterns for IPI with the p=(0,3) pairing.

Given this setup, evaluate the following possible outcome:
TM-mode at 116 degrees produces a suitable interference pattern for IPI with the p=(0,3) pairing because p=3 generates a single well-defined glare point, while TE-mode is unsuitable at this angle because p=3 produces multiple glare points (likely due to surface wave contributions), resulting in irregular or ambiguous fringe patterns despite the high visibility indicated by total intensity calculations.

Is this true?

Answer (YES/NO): NO